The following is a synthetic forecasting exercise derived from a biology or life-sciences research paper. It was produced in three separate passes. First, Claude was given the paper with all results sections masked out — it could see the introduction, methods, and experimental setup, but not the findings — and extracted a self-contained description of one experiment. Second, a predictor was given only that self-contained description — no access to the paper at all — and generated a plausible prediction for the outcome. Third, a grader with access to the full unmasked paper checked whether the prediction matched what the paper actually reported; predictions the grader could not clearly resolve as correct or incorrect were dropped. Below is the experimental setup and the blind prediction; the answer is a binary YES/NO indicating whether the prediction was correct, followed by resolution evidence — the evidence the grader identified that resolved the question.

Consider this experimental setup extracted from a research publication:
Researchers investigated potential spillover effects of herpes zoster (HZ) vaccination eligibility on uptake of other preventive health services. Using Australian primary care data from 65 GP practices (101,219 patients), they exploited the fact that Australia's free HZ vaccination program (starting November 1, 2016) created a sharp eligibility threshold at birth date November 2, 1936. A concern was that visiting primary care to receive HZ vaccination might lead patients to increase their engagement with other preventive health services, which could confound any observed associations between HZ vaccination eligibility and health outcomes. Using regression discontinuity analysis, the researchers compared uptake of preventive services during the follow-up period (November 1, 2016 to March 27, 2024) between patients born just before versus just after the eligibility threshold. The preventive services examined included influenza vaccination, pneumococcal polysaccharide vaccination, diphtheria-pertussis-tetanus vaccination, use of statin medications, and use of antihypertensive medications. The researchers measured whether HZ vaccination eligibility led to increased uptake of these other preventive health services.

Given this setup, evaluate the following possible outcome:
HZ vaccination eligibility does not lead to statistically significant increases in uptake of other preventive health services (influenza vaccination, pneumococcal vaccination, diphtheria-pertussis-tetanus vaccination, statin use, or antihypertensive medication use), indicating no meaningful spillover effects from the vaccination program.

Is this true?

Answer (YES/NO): YES